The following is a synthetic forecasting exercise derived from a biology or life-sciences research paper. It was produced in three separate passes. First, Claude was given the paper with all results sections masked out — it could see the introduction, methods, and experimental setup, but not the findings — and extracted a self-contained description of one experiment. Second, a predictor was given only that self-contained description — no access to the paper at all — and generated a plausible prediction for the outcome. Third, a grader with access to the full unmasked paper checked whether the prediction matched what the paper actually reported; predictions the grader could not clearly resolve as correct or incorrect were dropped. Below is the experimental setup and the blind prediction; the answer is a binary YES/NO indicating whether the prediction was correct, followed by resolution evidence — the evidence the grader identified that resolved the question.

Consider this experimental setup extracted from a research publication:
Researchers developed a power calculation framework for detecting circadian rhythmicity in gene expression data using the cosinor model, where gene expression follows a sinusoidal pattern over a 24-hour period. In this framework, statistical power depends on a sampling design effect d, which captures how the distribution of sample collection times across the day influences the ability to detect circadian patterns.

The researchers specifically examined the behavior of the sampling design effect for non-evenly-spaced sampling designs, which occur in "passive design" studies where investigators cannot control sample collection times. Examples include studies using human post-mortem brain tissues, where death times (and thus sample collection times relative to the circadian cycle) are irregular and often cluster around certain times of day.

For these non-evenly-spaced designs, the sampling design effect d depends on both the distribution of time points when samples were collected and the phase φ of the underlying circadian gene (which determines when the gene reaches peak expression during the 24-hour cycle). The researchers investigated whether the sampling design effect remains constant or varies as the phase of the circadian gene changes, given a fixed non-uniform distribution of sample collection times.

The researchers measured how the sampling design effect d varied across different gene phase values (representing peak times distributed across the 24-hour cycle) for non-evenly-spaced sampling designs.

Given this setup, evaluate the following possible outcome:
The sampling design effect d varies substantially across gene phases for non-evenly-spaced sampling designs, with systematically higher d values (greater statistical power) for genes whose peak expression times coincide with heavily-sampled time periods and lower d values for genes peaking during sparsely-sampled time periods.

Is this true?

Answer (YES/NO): NO